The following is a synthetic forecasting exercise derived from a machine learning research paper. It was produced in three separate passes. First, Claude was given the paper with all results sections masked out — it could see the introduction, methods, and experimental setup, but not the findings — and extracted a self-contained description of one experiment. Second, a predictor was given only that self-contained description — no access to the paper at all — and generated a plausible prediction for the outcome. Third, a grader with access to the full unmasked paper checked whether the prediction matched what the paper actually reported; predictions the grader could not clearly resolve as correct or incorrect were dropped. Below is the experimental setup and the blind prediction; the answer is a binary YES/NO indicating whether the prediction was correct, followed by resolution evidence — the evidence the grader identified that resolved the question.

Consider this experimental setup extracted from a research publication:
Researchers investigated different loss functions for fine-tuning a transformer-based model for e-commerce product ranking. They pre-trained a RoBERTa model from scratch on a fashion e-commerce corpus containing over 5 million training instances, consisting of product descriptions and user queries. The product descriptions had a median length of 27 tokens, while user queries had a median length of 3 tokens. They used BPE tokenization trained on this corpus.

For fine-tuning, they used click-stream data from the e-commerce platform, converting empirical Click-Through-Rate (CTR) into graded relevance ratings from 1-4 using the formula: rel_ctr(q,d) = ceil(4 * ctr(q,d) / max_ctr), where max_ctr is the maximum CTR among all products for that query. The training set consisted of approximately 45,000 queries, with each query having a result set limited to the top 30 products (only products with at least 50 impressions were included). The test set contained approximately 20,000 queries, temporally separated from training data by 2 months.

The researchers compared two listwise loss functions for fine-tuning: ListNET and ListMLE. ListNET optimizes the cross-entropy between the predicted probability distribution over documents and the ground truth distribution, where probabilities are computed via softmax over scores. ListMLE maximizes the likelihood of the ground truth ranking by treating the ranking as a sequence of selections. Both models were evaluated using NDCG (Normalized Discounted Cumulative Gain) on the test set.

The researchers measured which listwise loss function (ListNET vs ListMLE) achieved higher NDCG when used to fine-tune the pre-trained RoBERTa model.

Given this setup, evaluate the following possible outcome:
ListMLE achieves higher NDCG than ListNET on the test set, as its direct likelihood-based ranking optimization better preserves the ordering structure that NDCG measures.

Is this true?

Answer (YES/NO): YES